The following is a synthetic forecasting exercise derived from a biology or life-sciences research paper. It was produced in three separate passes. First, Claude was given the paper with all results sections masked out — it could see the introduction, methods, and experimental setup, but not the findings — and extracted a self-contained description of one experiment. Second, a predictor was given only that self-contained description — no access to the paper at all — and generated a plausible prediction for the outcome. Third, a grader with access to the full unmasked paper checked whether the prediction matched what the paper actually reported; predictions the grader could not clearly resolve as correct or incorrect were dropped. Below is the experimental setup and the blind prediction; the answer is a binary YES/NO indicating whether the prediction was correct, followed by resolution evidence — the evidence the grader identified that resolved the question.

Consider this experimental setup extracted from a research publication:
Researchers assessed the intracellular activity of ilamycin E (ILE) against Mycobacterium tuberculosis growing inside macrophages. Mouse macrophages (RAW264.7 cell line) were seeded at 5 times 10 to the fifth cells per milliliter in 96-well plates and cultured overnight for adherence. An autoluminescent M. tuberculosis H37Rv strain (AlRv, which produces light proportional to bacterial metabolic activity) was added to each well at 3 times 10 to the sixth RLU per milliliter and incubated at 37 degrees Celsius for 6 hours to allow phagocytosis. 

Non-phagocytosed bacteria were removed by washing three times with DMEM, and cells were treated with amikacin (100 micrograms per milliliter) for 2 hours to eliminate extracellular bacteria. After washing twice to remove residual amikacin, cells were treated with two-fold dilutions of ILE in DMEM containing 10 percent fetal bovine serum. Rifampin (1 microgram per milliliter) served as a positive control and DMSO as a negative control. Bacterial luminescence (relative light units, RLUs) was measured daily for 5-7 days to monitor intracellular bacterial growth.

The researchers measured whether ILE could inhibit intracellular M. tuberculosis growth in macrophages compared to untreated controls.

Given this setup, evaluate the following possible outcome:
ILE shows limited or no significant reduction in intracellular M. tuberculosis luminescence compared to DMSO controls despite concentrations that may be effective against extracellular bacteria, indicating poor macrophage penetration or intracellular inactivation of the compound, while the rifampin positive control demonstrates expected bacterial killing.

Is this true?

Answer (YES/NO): NO